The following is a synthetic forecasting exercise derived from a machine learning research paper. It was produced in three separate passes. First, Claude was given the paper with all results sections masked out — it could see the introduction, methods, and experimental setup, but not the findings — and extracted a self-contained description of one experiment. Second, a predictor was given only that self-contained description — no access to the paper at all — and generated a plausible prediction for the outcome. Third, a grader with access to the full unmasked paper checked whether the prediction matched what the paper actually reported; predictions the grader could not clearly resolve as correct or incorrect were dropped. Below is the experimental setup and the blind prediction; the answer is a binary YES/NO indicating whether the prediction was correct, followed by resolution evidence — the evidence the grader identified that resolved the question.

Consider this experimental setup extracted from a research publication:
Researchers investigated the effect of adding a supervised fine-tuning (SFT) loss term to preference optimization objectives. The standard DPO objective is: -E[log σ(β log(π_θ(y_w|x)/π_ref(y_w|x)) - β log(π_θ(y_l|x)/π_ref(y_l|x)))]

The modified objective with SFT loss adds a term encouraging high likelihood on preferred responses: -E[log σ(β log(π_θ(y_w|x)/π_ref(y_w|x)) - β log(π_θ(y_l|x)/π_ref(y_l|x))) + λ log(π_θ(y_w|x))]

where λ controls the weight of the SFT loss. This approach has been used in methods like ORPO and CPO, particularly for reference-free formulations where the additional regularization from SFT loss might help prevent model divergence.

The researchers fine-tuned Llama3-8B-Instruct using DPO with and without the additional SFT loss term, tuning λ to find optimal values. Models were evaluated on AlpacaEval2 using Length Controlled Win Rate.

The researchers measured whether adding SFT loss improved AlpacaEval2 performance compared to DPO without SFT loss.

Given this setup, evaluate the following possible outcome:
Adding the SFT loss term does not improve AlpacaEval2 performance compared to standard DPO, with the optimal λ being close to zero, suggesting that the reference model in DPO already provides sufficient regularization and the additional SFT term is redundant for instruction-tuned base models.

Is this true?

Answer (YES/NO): NO